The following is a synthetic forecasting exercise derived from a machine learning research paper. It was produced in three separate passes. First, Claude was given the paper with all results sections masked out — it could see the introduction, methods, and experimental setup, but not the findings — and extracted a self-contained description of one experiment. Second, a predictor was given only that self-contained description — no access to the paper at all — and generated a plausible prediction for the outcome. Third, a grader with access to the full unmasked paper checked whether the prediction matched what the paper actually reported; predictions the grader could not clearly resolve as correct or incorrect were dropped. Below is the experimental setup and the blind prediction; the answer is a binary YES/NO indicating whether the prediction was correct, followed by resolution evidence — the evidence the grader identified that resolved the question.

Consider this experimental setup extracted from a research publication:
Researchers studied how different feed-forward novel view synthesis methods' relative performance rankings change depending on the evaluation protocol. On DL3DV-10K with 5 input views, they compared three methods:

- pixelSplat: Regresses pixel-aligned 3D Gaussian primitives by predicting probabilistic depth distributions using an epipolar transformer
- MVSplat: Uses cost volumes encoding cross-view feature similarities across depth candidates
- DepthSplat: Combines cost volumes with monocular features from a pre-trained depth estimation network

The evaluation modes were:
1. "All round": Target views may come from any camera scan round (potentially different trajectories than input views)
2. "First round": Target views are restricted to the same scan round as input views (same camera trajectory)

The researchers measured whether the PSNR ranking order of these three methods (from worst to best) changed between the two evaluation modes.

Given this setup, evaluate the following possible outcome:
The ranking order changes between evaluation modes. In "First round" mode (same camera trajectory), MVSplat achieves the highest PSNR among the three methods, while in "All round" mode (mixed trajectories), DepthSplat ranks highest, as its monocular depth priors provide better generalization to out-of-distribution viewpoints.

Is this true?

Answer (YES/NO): NO